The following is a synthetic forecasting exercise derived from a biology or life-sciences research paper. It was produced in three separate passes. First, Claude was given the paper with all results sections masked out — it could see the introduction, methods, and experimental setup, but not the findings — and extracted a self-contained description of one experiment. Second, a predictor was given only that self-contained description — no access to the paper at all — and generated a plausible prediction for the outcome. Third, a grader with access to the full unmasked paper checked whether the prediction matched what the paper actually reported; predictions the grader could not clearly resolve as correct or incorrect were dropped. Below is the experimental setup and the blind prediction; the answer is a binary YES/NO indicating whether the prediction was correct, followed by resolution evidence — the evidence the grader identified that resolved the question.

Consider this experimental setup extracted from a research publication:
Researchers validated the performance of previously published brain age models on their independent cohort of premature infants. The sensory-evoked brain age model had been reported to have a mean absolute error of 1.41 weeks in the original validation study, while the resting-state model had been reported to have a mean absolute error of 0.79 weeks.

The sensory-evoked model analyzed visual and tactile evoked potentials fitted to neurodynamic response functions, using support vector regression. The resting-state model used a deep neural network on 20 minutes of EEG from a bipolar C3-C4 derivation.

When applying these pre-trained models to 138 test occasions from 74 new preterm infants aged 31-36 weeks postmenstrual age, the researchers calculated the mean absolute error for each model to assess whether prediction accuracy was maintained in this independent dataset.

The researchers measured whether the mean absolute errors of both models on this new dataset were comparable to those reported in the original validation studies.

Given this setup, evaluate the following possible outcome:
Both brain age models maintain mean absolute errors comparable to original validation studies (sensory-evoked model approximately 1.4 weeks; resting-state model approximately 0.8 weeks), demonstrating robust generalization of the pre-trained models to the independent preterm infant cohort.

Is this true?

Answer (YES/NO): YES